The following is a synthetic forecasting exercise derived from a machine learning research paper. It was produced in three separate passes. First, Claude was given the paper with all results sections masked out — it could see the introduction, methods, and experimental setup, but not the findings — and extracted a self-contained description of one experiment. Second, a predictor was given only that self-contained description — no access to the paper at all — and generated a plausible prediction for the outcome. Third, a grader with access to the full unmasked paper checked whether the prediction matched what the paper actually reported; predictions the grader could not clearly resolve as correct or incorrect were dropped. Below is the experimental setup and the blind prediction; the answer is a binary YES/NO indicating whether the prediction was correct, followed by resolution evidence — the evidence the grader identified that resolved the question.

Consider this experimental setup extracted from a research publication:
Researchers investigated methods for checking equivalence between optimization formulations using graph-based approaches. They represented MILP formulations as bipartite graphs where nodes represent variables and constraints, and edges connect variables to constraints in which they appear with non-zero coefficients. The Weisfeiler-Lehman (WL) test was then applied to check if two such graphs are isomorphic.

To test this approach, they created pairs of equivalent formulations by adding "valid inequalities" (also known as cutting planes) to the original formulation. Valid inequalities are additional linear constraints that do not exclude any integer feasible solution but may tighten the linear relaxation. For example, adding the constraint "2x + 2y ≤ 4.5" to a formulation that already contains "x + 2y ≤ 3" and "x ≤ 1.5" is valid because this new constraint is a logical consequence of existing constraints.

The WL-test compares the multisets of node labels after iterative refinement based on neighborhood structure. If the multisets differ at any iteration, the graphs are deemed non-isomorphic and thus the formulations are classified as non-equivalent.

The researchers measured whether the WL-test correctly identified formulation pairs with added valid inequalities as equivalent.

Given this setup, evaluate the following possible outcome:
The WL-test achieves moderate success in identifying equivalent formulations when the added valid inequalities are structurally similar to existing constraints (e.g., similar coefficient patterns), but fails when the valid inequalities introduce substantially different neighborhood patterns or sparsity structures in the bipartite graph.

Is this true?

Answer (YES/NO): NO